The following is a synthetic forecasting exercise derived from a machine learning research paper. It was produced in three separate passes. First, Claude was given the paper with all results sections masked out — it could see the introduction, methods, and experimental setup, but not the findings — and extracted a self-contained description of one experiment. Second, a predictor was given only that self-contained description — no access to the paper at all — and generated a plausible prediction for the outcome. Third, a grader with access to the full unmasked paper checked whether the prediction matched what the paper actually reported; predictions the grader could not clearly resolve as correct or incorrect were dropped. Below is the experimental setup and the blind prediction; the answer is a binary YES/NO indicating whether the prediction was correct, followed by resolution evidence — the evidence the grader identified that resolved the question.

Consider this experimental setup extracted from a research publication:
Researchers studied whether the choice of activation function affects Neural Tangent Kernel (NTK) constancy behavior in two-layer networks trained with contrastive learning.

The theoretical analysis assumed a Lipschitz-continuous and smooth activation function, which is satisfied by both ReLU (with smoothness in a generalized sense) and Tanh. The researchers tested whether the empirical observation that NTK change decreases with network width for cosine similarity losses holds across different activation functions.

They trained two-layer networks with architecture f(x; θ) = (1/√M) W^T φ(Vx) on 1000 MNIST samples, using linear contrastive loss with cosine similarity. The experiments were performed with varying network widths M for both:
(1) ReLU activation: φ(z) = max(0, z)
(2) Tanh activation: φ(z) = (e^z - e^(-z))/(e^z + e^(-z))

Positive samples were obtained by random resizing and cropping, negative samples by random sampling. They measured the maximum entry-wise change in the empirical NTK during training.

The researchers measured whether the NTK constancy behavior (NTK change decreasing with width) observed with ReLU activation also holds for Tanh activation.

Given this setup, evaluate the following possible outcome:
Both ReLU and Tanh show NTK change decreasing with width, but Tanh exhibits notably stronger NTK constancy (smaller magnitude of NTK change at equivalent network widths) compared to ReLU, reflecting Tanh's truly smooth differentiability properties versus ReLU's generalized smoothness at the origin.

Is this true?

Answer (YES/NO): NO